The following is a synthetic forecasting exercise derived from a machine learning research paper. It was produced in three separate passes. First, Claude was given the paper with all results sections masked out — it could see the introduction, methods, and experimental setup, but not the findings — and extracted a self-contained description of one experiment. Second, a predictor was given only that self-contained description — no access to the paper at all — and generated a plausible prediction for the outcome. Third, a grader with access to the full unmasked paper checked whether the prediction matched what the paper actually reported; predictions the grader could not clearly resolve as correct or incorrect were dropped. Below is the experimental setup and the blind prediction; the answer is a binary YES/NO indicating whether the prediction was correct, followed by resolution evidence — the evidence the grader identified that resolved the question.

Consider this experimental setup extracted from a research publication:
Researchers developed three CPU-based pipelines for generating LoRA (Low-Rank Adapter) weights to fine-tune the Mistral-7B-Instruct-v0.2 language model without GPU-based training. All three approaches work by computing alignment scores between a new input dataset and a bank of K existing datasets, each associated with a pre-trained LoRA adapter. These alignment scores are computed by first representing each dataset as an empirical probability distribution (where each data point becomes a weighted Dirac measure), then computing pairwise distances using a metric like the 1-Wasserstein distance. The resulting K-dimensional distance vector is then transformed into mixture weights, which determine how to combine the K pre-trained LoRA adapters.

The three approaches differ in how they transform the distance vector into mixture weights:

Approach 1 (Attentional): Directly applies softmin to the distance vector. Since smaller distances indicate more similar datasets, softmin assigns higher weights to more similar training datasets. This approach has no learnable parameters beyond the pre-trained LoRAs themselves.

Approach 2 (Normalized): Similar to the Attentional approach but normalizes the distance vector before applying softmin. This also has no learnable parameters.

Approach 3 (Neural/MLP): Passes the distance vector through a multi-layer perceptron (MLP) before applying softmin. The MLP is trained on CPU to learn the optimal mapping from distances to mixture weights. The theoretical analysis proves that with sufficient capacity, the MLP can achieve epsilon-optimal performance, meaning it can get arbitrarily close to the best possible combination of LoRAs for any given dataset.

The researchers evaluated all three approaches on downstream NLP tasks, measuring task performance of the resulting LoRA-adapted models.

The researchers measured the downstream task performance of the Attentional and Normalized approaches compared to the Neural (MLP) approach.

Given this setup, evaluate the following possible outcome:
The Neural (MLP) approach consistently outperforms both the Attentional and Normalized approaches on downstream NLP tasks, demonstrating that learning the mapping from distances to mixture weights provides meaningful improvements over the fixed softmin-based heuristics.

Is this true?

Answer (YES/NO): NO